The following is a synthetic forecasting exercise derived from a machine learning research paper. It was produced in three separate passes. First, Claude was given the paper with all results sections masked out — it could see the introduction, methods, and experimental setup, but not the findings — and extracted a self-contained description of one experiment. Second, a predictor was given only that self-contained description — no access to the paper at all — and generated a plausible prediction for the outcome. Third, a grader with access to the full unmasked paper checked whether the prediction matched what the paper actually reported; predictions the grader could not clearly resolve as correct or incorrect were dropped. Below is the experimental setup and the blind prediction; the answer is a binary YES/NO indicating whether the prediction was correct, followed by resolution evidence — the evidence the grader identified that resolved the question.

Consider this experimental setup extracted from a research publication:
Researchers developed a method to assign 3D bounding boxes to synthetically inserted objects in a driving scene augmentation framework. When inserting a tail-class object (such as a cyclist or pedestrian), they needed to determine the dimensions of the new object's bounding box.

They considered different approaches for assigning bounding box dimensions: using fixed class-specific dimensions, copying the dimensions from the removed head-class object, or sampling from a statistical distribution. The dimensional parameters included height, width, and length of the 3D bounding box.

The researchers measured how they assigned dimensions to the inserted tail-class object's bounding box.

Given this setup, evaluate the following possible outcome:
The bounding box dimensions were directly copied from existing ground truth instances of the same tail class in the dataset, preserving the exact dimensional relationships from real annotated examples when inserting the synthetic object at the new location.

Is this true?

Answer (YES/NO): NO